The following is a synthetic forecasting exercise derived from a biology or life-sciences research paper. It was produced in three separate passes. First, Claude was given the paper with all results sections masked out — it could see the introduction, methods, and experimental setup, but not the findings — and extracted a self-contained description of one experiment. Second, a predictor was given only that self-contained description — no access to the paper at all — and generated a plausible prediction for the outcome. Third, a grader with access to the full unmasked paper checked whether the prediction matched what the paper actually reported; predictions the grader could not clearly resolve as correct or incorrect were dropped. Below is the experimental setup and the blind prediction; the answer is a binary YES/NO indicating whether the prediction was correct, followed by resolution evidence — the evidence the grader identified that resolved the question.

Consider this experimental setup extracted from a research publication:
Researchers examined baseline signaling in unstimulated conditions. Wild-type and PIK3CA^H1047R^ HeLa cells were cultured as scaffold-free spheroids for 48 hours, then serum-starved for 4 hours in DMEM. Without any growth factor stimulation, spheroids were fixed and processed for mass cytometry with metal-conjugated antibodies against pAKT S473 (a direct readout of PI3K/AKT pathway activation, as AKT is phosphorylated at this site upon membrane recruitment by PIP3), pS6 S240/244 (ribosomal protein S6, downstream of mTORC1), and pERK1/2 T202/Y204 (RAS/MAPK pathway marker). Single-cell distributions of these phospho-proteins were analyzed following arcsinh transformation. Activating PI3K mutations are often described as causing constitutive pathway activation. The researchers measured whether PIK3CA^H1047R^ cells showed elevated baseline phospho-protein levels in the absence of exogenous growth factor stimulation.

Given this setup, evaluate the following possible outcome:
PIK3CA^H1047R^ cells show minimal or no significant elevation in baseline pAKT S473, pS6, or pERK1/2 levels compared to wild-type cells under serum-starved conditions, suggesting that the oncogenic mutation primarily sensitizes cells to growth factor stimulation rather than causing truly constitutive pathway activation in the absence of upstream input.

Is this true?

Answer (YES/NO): NO